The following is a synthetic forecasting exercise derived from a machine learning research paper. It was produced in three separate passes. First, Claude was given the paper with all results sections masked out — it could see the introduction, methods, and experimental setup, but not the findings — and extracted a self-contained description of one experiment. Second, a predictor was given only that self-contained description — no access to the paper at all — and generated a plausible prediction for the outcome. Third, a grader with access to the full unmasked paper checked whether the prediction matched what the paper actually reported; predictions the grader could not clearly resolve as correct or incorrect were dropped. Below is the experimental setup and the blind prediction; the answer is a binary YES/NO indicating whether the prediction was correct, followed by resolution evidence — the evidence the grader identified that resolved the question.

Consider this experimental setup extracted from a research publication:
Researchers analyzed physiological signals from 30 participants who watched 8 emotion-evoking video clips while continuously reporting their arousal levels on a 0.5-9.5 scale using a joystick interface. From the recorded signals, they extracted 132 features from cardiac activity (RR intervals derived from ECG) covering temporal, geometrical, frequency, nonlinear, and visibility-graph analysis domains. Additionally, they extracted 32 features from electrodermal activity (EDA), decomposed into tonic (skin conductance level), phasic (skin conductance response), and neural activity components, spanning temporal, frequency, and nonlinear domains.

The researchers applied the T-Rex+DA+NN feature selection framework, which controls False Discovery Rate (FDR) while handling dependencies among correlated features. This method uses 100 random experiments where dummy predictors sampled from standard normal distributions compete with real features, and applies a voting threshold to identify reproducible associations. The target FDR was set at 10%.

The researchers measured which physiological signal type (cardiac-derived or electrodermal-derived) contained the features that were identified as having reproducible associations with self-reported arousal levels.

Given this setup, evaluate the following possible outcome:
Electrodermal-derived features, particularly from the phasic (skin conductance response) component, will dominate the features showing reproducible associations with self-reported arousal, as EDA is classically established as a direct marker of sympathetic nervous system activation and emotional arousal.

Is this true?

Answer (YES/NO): NO